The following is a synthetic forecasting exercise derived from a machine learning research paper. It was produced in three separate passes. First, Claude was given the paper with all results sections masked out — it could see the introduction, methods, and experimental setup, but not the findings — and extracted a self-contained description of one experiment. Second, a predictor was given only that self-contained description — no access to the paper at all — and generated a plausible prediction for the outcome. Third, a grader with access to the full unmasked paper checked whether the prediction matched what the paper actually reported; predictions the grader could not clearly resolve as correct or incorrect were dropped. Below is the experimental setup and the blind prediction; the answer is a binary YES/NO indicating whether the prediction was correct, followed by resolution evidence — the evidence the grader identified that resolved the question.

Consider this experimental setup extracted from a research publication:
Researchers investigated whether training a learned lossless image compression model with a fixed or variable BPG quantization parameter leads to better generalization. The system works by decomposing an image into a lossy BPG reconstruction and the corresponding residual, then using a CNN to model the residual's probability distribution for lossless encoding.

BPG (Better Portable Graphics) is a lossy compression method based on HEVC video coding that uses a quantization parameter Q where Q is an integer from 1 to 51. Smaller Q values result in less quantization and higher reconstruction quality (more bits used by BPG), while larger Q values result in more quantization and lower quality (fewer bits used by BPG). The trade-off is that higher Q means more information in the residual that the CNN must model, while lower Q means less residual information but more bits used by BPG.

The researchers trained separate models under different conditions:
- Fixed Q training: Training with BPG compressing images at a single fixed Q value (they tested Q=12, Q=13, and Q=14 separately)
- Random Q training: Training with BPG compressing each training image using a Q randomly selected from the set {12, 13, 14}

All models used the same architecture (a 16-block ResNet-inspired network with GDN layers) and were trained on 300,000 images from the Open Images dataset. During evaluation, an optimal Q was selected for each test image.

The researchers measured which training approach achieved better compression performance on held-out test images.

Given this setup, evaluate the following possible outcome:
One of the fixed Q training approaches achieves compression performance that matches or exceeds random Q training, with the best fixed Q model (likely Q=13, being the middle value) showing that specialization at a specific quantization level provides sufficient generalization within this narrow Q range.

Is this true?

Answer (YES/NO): NO